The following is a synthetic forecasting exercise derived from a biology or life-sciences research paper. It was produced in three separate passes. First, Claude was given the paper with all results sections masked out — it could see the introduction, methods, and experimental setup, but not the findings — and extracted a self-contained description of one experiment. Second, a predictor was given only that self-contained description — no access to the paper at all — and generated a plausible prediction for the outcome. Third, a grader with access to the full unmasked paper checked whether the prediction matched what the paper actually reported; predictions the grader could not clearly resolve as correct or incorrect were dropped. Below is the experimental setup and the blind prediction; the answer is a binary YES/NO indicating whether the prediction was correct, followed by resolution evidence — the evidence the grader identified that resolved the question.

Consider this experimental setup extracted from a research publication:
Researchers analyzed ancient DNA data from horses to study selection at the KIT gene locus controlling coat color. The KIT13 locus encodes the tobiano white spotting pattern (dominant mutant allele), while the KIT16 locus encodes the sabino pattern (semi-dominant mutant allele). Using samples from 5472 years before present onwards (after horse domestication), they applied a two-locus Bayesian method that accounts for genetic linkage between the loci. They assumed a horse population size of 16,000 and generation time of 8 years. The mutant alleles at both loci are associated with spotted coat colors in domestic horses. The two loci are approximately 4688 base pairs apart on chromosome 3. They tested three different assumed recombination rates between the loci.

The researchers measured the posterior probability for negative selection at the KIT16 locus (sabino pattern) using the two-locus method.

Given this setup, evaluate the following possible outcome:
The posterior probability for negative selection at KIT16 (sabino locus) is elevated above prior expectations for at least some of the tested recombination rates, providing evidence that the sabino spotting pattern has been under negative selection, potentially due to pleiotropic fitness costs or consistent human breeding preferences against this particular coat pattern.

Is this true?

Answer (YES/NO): YES